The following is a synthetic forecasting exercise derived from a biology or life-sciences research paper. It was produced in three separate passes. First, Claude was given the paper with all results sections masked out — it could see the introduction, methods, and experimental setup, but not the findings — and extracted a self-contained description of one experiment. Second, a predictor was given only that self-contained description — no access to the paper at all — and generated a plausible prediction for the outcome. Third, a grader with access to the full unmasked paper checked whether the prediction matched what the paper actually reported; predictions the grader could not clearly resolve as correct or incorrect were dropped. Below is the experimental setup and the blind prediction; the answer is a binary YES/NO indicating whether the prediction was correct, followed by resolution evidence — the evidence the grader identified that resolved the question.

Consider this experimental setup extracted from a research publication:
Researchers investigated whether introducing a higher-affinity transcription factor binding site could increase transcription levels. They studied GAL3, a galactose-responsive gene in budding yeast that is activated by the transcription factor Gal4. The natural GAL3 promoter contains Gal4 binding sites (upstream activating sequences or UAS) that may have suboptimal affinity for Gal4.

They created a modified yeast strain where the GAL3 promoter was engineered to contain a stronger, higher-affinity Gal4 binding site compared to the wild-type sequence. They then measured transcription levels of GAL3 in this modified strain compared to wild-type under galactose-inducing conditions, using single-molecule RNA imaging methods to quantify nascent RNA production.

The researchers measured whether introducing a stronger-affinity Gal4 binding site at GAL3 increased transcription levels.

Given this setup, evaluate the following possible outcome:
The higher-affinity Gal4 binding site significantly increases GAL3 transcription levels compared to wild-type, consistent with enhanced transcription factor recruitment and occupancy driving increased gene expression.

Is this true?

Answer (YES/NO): NO